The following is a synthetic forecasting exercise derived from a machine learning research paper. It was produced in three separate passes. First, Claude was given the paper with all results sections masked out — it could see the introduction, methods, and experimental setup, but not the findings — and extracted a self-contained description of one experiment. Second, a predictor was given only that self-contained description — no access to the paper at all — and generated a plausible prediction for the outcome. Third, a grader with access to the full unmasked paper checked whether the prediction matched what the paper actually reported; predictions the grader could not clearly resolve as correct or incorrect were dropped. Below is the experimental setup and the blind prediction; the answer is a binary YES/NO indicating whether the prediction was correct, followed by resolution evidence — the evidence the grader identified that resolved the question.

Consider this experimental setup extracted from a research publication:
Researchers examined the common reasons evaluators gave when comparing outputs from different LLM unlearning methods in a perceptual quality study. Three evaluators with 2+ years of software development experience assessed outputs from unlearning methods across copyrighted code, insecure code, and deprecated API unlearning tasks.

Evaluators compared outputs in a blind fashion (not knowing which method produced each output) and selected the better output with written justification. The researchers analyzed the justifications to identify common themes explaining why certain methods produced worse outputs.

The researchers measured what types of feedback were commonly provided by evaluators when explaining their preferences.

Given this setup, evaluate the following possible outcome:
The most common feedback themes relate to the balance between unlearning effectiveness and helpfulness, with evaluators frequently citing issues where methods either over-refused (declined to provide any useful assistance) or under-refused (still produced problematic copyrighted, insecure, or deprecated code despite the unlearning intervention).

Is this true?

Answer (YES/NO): NO